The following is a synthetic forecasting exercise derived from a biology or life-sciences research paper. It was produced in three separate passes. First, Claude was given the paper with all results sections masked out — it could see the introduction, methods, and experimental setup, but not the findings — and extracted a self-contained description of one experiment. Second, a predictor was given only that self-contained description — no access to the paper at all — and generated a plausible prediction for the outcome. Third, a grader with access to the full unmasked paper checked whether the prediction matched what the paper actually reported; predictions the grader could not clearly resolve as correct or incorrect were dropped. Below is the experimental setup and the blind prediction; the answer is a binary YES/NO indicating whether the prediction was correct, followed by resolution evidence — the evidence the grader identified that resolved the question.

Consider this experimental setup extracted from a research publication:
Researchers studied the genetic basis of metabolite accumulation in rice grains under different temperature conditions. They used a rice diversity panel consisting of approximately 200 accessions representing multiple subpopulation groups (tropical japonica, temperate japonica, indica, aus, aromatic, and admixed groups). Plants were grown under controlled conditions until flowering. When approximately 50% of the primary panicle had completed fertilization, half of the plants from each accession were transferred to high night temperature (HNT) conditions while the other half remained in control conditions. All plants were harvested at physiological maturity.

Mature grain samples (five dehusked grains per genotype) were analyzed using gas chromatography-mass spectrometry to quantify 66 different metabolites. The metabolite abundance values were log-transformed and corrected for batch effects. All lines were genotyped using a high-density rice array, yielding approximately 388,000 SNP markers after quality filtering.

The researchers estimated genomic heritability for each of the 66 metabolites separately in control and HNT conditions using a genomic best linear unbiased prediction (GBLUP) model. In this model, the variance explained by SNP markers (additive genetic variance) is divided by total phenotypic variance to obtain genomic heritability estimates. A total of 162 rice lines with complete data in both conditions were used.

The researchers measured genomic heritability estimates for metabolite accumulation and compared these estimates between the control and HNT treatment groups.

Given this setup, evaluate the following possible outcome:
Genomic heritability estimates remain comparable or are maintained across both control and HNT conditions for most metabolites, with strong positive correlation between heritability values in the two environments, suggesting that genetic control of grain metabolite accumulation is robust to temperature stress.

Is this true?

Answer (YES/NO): NO